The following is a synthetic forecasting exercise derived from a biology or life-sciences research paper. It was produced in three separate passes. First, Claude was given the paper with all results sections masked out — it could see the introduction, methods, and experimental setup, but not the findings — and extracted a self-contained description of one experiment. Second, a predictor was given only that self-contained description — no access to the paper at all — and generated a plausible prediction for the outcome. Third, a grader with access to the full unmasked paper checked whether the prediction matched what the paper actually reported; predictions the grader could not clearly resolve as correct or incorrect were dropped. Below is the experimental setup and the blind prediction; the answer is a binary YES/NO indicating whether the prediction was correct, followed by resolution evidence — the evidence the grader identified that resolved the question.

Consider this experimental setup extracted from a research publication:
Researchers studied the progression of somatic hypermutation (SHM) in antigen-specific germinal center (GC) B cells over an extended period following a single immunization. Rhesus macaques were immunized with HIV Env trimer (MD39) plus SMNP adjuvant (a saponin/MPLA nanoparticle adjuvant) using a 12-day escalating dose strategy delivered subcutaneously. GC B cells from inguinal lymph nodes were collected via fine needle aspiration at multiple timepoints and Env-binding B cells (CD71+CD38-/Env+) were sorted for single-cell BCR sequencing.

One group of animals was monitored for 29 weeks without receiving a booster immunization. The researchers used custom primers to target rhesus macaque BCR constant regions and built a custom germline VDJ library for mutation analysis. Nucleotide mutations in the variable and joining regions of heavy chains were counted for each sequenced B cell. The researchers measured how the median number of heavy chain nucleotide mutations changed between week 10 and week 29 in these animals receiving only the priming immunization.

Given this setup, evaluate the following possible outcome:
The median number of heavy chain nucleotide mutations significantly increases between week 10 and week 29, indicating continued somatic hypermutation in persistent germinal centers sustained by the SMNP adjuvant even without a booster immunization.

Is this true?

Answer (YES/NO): YES